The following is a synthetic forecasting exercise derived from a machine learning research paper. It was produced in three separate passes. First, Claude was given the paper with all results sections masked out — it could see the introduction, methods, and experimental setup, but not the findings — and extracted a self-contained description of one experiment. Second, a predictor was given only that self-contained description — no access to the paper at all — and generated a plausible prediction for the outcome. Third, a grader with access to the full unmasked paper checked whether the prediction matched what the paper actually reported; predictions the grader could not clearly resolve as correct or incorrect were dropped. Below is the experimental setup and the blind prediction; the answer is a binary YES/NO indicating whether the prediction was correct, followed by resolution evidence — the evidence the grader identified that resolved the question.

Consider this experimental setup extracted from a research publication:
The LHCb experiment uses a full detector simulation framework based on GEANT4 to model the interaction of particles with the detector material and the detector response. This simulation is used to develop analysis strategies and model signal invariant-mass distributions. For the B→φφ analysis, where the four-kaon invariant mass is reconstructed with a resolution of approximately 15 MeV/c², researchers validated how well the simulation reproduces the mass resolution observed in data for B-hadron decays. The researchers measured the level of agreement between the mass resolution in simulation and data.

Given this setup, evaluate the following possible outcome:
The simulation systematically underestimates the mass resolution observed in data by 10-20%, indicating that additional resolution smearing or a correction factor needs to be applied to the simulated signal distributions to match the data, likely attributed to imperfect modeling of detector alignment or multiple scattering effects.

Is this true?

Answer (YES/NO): NO